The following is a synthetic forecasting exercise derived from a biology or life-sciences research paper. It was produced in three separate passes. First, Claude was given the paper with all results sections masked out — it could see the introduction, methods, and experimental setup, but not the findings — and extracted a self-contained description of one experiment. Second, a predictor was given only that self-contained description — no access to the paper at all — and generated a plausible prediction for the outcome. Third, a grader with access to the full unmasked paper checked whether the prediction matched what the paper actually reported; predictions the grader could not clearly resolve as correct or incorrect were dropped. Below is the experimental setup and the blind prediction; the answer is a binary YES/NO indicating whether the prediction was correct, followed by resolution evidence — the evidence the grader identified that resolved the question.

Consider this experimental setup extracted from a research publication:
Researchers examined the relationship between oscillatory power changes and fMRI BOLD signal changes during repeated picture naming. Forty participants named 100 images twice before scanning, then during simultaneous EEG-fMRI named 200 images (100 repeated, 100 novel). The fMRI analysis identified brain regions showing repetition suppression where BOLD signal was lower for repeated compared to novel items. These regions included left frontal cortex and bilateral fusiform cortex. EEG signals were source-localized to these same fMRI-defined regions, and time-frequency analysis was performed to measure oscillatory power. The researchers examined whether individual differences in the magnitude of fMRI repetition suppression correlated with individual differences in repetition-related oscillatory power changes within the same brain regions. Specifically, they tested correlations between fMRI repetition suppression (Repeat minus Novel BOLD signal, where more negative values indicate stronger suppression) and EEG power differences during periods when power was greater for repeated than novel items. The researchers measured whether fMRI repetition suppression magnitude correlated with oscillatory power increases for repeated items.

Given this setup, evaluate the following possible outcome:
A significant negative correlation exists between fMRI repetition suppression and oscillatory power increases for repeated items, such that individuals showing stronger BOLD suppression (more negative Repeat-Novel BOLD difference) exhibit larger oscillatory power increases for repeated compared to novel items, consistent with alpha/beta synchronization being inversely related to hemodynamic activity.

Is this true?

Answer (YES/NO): NO